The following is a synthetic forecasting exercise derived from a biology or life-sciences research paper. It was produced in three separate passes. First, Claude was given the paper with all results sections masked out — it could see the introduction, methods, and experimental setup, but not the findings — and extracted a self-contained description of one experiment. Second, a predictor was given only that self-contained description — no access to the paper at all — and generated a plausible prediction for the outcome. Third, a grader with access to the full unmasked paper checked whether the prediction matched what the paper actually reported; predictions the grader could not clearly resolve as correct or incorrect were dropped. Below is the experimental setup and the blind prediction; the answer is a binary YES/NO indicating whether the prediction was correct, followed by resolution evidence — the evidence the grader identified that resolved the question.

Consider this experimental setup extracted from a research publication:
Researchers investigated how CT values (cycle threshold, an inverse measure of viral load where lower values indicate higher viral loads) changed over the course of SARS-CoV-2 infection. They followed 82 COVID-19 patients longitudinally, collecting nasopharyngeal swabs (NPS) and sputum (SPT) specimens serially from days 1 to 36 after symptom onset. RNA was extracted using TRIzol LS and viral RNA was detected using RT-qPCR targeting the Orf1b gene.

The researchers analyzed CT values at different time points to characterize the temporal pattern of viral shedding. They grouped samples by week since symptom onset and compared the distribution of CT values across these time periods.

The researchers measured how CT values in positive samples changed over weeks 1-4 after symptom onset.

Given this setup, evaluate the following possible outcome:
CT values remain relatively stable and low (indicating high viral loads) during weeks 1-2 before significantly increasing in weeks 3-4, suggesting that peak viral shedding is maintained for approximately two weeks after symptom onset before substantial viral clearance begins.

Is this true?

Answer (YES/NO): NO